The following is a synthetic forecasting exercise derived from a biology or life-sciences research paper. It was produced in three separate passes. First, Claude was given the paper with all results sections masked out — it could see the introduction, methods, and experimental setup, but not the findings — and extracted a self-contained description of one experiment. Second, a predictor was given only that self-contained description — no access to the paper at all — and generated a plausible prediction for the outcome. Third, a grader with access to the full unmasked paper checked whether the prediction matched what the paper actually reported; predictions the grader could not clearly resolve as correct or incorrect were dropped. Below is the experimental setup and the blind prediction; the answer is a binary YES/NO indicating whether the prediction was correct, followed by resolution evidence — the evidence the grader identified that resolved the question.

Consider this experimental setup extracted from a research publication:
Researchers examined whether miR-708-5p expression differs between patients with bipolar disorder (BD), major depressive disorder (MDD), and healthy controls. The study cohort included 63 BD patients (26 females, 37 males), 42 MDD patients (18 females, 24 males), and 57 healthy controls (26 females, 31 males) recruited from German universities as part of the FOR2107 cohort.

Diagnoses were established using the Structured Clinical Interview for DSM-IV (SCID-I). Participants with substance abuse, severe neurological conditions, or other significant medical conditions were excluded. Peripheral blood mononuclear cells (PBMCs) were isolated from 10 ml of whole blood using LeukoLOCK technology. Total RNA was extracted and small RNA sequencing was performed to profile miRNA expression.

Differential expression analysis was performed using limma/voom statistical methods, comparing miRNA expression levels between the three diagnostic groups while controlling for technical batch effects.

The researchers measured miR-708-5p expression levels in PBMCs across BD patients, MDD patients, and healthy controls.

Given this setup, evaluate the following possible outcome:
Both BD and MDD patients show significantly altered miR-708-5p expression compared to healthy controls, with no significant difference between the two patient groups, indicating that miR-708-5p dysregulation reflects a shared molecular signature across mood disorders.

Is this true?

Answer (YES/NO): NO